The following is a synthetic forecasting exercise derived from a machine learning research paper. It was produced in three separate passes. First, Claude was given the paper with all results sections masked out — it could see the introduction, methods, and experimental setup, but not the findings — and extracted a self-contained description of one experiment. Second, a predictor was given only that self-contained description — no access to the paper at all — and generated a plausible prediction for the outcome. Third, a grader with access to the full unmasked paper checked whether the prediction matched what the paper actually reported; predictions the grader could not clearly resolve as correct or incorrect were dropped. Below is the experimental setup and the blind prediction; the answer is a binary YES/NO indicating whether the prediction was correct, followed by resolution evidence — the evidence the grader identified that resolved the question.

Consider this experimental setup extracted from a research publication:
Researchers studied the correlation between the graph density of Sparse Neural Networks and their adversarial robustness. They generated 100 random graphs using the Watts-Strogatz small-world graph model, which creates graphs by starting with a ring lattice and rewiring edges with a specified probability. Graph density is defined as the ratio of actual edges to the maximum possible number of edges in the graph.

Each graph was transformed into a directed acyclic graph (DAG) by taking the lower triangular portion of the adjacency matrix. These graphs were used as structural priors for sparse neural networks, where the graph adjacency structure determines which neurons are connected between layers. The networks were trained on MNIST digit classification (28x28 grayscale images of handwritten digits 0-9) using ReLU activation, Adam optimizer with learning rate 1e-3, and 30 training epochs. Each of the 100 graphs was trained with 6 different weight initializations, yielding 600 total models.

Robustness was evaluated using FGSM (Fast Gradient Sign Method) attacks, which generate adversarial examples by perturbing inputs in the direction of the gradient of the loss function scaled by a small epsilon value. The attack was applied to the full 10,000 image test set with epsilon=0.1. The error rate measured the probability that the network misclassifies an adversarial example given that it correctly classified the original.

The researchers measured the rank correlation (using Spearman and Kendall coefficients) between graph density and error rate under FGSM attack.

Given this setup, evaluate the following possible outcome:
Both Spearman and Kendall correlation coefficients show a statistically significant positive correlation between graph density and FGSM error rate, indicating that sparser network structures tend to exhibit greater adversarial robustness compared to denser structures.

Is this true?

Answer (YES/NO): YES